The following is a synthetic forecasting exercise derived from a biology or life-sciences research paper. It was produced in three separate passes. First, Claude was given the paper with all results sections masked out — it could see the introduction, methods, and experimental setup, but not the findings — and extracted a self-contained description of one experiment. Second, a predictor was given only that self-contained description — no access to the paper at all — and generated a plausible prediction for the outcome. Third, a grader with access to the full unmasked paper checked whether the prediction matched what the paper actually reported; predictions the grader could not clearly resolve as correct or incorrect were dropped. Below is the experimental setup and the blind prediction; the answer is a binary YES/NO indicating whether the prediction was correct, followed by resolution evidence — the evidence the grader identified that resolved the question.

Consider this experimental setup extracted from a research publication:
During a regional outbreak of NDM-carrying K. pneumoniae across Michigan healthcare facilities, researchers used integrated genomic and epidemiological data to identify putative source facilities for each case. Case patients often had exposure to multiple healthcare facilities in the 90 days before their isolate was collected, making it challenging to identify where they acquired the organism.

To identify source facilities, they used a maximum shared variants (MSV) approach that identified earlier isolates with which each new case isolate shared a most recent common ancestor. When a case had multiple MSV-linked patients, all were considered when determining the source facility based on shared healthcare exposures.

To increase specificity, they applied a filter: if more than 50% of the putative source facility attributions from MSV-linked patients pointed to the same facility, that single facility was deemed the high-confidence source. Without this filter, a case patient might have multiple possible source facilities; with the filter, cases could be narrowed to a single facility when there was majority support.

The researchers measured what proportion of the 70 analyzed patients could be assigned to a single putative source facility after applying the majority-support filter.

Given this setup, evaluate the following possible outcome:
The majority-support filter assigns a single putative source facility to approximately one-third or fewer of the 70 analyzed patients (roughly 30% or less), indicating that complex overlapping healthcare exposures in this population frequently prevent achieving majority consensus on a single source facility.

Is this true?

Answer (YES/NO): NO